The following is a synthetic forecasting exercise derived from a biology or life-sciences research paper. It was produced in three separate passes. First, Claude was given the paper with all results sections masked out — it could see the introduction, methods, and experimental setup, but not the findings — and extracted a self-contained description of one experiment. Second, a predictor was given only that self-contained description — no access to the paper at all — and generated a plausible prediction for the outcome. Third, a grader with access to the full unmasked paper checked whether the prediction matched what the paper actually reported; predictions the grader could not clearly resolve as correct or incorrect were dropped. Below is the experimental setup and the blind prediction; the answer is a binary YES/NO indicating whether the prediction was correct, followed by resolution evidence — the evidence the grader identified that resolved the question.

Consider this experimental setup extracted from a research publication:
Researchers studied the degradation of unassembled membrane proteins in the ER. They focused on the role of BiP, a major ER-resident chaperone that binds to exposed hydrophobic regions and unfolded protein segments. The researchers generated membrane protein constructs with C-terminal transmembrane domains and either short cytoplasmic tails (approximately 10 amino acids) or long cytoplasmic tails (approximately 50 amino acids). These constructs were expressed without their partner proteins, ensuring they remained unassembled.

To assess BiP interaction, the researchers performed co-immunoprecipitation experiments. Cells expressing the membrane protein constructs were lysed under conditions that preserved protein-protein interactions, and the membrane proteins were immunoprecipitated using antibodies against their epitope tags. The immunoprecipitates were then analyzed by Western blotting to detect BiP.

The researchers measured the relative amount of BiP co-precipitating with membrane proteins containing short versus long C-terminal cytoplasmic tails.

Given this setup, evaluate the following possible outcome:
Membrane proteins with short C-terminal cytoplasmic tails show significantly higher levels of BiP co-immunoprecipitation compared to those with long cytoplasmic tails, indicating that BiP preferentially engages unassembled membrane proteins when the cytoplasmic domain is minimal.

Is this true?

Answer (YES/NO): NO